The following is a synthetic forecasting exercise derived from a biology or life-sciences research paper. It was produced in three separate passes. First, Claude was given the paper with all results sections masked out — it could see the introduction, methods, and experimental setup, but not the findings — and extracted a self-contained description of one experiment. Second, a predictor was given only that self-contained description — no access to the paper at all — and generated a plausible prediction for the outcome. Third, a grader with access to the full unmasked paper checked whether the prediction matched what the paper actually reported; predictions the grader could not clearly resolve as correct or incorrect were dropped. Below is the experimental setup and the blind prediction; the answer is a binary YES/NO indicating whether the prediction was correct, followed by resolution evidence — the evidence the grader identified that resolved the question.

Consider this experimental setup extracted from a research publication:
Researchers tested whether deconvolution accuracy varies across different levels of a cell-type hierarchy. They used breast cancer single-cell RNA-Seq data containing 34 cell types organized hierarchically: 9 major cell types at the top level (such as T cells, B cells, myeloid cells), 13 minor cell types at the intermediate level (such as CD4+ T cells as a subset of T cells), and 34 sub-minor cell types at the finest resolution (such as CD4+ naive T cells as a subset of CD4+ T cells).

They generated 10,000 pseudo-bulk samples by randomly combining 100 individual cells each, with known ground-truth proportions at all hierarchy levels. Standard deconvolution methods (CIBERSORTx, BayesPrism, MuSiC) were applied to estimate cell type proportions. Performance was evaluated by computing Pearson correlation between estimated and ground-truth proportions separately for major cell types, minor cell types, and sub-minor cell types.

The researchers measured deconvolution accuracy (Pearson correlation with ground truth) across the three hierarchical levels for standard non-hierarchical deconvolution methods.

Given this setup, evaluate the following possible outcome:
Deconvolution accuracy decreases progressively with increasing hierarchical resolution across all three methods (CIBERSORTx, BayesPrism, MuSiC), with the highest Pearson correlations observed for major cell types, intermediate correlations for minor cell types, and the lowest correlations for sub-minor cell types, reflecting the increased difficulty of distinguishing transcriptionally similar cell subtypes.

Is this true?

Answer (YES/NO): NO